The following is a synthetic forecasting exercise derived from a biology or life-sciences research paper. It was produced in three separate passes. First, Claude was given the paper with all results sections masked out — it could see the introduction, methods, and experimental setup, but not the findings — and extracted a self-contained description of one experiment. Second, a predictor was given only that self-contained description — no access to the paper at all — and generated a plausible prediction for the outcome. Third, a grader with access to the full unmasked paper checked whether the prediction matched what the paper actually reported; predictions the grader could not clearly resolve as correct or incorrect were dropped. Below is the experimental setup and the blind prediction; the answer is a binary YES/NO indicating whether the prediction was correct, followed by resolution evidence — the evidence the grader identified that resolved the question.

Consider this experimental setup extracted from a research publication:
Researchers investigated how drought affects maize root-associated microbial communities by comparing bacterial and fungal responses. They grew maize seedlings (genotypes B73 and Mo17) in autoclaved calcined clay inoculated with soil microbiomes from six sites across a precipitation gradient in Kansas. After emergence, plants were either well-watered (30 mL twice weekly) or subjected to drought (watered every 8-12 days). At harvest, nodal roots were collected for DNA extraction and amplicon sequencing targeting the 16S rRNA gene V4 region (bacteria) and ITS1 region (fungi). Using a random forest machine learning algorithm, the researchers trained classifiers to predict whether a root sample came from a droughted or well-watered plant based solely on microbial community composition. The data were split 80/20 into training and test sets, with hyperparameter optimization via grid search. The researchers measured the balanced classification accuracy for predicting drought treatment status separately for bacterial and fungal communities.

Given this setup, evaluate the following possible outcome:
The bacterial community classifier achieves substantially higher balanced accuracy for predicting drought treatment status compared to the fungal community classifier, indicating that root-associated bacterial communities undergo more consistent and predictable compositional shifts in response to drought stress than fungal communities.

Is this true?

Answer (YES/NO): YES